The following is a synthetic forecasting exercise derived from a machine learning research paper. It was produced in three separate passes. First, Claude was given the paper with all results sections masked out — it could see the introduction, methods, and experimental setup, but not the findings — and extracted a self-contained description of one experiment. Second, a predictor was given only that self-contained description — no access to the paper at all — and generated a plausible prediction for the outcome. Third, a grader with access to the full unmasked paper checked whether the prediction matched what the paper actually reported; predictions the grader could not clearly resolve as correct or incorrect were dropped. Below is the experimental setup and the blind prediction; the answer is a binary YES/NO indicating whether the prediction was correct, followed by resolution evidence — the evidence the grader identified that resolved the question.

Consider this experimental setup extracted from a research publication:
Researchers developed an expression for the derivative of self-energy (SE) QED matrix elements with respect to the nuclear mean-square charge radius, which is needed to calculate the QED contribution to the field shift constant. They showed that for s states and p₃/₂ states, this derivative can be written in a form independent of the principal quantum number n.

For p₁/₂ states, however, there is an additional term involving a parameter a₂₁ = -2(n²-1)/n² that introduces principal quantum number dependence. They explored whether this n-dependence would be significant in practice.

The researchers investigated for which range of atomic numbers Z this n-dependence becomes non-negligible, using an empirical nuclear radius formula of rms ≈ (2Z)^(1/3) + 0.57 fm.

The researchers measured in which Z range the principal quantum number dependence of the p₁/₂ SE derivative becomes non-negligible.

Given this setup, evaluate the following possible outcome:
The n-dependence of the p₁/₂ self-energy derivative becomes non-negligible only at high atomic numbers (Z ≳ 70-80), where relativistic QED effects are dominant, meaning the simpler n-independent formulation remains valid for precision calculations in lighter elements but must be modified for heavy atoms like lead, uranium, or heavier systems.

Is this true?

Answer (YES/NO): NO